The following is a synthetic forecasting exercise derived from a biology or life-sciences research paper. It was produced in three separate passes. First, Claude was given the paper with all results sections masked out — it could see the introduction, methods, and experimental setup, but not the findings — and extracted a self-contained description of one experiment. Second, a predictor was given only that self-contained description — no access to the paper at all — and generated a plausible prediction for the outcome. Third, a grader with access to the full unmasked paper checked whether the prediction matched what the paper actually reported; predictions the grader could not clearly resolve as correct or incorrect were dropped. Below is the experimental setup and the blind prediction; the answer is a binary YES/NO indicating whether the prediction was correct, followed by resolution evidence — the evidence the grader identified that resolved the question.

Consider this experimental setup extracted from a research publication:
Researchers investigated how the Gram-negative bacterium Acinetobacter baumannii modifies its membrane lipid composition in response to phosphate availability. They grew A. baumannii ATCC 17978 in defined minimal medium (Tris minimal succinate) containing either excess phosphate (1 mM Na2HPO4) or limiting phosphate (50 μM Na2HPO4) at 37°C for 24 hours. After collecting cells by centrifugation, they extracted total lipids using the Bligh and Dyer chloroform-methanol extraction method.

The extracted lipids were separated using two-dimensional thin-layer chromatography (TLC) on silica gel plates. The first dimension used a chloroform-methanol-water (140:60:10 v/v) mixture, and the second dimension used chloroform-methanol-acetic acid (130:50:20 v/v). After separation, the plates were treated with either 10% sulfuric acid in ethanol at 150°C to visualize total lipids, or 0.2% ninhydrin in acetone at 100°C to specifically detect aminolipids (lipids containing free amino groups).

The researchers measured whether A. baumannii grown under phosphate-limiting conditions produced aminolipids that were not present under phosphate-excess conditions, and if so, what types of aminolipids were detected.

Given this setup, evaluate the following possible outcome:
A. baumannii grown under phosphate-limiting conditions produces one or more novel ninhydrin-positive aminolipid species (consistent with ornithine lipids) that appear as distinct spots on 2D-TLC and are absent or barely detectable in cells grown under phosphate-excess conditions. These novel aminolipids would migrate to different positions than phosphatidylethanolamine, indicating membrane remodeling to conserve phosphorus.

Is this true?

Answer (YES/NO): YES